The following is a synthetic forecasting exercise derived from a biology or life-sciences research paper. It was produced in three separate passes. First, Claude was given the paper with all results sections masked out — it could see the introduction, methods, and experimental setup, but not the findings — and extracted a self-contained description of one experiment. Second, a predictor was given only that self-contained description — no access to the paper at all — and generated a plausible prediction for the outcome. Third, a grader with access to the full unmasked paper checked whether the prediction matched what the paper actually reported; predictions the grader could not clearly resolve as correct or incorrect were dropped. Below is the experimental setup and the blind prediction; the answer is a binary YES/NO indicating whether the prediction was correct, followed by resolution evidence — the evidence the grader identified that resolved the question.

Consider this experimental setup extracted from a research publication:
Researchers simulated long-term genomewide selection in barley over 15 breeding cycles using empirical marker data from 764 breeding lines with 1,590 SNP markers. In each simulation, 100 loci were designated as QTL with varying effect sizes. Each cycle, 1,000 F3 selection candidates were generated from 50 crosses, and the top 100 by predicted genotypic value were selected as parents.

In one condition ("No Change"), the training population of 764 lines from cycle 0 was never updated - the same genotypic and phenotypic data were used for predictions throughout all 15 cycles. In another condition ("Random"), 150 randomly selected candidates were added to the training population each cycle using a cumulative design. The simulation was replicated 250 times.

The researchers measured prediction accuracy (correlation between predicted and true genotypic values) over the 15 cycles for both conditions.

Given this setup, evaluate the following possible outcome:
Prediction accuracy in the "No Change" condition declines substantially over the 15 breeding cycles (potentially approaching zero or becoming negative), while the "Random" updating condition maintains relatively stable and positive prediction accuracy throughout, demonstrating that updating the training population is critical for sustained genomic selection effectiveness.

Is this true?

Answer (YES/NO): NO